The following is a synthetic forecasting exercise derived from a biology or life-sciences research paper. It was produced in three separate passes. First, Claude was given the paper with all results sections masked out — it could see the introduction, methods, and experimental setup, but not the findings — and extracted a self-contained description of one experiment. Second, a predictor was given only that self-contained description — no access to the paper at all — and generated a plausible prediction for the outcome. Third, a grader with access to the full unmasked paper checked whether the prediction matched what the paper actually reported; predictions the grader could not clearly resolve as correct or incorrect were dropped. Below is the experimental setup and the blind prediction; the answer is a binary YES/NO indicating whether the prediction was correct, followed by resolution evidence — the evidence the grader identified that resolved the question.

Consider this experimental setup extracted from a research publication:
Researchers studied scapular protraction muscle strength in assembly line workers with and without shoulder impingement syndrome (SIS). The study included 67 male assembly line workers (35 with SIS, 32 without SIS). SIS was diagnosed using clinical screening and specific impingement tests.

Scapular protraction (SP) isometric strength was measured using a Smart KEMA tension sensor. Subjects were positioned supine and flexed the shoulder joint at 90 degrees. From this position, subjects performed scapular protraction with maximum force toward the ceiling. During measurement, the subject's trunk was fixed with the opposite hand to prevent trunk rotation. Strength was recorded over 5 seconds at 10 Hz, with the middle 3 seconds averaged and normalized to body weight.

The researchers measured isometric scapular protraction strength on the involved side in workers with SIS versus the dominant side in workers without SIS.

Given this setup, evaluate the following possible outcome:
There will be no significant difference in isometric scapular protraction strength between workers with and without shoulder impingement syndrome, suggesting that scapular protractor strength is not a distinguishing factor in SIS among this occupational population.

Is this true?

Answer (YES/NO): YES